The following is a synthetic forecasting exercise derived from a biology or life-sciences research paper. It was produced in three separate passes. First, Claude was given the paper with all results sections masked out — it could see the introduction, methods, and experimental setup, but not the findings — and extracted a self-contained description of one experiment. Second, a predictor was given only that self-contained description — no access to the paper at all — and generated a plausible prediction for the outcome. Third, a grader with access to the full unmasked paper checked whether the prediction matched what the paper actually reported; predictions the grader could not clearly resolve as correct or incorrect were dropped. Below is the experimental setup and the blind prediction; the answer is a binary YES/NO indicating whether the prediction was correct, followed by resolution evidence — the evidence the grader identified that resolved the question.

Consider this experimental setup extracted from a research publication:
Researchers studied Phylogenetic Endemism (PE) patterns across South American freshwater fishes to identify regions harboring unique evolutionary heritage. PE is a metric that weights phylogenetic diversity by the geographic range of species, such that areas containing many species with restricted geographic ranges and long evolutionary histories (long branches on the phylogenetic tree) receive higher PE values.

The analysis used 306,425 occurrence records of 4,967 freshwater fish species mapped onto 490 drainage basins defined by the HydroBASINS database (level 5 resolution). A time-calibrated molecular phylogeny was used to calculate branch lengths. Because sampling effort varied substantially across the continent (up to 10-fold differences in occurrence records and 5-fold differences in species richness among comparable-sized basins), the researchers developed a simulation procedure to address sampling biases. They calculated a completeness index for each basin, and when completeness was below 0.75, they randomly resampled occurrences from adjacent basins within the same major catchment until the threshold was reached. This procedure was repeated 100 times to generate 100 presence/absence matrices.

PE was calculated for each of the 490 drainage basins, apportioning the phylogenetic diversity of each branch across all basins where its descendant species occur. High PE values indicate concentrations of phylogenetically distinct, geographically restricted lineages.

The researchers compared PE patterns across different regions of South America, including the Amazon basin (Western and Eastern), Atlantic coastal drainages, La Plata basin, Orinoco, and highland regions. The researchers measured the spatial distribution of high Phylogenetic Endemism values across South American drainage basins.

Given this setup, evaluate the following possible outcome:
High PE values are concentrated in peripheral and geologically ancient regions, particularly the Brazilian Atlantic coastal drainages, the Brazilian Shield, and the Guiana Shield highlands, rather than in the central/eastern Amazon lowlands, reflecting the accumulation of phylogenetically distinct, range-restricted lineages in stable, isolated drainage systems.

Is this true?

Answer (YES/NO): NO